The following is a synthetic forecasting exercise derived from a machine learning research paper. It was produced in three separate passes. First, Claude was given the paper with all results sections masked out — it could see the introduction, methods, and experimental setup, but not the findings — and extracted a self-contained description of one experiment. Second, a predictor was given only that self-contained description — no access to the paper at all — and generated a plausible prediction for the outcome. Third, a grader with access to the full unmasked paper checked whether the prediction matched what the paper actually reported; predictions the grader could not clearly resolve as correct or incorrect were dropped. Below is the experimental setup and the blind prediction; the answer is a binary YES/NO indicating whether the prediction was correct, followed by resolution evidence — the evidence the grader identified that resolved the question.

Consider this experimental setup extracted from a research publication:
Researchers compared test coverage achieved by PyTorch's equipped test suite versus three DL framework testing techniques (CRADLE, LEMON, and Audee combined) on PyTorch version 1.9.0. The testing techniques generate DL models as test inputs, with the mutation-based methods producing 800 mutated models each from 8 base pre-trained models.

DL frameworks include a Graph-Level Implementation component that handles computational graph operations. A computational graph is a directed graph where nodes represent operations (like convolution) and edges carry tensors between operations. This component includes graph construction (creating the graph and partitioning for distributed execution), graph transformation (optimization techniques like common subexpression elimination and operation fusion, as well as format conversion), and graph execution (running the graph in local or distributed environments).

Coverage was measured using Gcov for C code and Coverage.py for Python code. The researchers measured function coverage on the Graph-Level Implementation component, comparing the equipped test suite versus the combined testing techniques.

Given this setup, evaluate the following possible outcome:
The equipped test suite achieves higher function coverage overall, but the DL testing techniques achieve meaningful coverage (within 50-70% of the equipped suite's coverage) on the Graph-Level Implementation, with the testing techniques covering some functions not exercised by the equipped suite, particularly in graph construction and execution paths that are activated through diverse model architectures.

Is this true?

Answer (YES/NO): NO